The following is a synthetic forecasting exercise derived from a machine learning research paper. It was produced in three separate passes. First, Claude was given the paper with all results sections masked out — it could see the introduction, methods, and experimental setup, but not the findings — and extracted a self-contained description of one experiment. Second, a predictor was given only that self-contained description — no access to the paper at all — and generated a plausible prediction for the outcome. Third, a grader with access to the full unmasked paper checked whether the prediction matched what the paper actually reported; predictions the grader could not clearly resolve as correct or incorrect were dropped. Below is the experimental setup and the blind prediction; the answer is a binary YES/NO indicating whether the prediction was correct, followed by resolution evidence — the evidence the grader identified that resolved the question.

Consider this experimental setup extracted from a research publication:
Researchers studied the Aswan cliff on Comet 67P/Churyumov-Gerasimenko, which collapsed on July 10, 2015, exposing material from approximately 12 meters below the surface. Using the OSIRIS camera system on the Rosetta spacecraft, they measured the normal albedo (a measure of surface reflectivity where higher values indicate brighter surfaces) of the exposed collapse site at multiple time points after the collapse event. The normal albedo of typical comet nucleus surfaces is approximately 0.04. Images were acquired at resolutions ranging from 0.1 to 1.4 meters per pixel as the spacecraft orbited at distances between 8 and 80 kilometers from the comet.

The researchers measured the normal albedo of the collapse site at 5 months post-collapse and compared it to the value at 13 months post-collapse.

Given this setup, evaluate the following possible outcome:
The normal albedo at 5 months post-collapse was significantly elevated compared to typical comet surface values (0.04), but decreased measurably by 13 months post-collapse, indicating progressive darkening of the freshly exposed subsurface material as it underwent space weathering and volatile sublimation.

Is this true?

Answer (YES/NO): YES